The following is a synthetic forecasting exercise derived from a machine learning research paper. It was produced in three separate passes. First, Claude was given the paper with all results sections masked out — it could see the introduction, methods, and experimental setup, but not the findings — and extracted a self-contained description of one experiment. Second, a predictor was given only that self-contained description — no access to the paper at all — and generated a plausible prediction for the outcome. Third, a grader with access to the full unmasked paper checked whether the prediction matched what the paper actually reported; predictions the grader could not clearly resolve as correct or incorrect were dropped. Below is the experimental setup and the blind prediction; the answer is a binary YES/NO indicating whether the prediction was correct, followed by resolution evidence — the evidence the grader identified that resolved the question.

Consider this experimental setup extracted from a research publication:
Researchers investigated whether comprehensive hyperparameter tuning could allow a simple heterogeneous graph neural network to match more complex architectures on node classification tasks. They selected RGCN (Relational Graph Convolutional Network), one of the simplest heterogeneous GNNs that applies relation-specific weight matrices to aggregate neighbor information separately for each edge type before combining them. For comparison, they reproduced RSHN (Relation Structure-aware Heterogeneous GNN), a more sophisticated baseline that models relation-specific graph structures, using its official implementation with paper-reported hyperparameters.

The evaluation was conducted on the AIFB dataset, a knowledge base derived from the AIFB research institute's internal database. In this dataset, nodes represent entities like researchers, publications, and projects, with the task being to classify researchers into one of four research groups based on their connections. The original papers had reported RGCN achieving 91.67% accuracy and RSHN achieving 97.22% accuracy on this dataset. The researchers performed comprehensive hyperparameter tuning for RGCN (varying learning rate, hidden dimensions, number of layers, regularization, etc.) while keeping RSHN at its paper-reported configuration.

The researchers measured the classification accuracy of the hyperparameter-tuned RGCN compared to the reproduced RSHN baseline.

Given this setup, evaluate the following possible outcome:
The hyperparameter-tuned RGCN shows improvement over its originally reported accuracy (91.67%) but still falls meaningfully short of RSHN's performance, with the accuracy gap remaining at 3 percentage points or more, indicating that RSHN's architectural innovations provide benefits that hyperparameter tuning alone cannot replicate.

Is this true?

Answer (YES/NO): NO